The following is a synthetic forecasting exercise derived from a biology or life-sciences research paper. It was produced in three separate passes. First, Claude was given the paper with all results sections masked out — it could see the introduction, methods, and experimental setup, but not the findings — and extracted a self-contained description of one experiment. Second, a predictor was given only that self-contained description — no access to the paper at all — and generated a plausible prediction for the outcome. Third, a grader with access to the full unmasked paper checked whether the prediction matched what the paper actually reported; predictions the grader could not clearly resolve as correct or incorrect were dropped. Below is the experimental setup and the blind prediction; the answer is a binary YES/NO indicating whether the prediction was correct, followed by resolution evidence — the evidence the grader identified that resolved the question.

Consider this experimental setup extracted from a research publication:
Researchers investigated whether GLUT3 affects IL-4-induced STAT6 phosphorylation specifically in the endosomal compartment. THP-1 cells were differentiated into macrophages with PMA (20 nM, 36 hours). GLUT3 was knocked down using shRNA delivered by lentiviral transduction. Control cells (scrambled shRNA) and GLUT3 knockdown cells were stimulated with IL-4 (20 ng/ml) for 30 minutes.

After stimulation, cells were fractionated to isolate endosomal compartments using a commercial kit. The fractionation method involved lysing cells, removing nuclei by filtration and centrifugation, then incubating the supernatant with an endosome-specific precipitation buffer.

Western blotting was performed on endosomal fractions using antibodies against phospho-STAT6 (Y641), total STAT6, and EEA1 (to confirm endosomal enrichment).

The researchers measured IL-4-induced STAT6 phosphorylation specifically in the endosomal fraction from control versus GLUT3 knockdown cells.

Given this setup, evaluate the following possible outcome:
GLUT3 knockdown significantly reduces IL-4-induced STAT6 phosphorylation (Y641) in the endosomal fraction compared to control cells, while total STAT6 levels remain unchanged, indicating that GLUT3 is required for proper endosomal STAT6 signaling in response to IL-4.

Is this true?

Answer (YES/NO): YES